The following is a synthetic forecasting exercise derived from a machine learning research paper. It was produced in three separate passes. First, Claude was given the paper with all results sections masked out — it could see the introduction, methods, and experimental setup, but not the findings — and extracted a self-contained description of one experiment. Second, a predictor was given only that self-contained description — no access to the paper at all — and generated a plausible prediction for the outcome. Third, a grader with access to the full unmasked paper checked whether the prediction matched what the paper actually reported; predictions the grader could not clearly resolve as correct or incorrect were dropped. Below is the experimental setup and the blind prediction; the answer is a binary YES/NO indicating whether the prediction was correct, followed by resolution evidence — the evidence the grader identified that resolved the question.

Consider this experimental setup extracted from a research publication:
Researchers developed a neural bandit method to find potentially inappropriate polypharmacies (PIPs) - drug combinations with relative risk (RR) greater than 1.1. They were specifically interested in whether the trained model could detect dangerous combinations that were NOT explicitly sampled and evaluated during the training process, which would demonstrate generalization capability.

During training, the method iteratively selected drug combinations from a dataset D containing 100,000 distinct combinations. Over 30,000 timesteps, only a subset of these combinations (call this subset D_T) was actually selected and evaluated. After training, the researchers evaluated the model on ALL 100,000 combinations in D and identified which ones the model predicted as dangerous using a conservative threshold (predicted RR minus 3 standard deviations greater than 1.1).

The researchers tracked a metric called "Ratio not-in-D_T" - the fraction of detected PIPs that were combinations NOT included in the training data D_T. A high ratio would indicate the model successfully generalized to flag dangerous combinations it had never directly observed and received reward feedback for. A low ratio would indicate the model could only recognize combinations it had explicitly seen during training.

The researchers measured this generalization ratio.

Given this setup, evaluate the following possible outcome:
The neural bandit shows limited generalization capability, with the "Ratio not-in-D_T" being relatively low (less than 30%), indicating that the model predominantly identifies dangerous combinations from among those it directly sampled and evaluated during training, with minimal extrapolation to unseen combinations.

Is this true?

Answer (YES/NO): NO